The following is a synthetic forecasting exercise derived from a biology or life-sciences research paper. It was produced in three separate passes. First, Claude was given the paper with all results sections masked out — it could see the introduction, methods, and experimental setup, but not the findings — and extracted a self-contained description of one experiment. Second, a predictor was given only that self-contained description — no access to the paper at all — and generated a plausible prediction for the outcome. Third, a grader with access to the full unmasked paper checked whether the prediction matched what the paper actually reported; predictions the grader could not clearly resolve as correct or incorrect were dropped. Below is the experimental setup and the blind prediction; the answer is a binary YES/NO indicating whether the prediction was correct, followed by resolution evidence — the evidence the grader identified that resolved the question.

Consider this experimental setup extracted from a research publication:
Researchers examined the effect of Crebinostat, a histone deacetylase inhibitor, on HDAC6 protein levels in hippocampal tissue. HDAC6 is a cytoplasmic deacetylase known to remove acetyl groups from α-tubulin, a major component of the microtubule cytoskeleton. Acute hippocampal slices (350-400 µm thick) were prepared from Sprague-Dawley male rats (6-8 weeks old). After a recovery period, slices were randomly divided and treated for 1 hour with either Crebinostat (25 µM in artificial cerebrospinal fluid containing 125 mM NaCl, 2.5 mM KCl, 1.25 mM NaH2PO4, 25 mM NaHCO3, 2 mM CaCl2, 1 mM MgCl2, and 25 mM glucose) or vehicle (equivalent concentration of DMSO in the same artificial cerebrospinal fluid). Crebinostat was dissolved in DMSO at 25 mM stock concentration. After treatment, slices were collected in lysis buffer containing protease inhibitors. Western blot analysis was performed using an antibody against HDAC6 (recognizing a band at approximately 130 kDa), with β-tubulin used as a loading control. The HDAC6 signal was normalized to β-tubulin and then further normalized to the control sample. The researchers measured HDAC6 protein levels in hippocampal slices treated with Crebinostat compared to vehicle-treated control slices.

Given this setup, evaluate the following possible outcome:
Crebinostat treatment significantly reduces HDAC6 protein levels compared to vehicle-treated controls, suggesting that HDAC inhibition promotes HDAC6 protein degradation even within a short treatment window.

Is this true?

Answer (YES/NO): YES